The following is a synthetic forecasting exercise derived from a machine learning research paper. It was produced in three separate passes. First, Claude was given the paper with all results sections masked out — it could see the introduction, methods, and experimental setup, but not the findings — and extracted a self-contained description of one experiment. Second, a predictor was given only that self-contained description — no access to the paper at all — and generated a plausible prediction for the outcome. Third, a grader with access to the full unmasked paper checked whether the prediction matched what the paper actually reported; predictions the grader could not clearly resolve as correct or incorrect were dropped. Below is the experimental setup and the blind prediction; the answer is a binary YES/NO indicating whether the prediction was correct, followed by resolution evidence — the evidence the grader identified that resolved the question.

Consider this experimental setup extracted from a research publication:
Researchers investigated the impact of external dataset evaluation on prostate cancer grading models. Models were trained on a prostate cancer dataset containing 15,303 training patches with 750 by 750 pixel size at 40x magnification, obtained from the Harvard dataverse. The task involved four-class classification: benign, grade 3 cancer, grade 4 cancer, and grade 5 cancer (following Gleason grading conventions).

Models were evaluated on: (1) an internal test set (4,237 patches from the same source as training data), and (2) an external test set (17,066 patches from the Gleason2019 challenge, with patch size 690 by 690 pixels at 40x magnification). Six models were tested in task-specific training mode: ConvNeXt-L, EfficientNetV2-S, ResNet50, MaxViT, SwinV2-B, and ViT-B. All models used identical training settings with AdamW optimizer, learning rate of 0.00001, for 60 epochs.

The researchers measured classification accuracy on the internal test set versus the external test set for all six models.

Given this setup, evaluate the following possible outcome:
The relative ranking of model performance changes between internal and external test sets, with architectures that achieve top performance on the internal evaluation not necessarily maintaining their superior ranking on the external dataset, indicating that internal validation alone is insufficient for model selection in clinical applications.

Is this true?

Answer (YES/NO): YES